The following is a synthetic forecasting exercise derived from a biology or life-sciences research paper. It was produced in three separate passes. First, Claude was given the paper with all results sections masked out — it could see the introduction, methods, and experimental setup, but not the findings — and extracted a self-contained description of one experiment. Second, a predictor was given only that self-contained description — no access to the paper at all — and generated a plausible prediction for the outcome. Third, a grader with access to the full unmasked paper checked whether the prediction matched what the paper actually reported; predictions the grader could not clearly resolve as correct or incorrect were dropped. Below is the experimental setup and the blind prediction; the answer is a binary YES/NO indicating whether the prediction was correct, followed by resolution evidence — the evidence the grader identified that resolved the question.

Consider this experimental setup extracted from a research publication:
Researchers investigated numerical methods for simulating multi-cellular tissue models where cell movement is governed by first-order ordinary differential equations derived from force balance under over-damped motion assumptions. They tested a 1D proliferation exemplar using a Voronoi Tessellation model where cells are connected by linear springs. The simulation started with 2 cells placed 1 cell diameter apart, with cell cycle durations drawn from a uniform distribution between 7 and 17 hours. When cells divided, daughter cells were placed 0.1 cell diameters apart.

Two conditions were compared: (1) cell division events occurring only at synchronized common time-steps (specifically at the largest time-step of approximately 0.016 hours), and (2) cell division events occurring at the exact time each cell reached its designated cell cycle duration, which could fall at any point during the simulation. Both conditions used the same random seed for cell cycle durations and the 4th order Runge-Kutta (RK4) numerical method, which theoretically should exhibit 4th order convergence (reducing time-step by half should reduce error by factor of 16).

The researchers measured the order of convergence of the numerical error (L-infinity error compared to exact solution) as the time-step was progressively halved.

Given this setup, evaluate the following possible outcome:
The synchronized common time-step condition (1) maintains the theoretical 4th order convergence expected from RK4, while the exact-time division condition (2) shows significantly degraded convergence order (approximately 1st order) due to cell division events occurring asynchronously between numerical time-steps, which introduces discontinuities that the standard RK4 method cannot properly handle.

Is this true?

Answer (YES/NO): YES